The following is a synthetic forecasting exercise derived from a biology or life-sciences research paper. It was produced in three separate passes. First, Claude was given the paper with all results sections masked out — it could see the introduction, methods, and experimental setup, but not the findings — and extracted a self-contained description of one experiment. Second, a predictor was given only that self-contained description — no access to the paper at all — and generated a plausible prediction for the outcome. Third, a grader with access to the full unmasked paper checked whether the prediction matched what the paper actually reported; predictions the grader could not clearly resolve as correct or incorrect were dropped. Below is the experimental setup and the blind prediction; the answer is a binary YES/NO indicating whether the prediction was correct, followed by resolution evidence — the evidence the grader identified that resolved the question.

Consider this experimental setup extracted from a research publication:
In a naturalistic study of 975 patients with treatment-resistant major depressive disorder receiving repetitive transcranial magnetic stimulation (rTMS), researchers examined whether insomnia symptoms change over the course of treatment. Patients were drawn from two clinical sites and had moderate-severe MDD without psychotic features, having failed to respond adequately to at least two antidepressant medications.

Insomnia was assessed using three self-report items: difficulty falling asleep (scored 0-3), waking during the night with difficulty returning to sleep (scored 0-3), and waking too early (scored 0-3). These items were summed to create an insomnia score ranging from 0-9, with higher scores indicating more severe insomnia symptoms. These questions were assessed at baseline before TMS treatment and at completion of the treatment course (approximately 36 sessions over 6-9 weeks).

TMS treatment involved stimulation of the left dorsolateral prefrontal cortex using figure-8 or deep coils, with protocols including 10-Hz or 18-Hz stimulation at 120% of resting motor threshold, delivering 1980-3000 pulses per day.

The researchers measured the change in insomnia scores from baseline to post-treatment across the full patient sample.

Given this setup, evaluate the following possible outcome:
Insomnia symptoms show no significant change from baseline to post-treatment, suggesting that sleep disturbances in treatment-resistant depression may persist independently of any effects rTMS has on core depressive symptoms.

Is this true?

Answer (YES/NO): NO